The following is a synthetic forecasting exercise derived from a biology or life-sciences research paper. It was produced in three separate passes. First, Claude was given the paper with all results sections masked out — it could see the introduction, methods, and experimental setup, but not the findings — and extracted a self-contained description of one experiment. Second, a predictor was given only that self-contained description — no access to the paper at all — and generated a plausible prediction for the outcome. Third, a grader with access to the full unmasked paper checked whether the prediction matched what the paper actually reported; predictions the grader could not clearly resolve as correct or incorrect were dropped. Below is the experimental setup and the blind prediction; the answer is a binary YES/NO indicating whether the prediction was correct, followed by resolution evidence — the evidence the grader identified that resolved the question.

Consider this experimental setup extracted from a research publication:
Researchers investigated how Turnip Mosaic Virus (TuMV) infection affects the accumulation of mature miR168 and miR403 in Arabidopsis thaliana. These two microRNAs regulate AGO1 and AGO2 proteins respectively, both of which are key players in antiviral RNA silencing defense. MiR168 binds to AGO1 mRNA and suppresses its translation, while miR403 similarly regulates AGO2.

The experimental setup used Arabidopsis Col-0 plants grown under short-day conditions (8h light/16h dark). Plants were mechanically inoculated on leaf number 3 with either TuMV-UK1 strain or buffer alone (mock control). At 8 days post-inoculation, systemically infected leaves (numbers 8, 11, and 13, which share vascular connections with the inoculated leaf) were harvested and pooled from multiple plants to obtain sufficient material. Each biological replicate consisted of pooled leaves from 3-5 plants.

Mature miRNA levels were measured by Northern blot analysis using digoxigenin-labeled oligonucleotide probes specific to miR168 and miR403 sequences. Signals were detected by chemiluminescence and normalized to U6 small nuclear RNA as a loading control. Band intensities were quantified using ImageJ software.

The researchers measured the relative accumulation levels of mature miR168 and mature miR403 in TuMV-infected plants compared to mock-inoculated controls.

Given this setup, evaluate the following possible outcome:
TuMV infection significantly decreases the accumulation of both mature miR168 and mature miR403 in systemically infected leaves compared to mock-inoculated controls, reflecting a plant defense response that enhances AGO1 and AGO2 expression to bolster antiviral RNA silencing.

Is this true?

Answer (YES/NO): NO